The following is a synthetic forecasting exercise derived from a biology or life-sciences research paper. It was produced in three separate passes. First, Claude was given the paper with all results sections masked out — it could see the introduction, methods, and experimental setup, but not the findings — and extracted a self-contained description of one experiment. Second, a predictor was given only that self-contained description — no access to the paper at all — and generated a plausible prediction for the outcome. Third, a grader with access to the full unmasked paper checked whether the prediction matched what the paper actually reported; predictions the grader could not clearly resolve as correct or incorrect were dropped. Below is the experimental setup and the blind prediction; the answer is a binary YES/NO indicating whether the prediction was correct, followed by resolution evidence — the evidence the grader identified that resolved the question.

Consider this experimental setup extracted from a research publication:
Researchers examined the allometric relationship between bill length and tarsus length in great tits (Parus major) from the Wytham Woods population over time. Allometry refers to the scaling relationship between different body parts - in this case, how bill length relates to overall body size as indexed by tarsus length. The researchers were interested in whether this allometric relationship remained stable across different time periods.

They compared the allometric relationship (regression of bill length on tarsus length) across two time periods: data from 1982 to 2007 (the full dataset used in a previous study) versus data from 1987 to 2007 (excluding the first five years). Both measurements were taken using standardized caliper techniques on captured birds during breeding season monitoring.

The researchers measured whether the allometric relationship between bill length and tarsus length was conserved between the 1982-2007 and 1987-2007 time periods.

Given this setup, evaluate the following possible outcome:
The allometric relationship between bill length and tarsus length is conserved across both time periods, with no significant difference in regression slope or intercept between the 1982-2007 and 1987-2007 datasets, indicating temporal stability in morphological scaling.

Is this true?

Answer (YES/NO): YES